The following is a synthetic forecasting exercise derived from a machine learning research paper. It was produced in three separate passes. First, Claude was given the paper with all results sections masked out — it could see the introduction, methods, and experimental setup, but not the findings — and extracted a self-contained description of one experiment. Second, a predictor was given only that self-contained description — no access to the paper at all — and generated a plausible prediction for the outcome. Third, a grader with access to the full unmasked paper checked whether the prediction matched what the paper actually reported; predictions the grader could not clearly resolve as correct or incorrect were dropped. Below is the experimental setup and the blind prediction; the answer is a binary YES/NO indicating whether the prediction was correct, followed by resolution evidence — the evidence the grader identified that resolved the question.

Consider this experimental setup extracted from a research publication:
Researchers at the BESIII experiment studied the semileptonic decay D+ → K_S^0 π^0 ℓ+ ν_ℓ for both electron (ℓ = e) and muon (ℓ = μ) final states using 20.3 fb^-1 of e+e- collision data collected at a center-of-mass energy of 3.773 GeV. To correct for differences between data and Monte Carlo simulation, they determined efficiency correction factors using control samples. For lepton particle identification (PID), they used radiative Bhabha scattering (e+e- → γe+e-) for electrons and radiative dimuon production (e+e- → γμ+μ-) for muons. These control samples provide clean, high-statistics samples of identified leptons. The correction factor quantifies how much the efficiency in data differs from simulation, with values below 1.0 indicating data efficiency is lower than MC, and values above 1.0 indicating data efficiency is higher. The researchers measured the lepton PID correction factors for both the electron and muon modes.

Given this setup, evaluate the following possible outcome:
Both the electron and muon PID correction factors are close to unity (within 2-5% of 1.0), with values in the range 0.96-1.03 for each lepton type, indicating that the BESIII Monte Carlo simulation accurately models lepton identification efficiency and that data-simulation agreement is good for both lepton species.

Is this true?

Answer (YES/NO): YES